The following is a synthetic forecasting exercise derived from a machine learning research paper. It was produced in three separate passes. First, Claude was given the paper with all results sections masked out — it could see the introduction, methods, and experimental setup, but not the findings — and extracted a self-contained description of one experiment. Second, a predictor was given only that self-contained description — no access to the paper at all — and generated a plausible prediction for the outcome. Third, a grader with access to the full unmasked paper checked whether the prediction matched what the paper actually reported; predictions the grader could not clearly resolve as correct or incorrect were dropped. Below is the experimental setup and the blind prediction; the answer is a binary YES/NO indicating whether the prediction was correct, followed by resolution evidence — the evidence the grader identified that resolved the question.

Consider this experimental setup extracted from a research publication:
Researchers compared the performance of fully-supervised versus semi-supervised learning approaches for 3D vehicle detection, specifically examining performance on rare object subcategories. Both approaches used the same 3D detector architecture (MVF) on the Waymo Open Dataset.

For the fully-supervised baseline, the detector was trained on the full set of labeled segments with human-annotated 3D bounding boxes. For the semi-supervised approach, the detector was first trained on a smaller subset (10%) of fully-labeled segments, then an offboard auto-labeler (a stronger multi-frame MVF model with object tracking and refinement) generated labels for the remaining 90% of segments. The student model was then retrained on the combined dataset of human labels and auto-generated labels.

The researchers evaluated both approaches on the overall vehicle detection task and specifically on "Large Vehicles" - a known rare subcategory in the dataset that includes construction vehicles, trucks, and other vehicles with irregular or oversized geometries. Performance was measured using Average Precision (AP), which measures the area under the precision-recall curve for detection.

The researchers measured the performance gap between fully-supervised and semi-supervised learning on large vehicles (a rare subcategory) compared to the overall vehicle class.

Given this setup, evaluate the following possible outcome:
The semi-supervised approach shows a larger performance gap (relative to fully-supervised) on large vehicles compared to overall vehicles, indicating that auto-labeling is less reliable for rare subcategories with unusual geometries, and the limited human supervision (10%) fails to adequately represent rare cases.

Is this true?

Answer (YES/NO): YES